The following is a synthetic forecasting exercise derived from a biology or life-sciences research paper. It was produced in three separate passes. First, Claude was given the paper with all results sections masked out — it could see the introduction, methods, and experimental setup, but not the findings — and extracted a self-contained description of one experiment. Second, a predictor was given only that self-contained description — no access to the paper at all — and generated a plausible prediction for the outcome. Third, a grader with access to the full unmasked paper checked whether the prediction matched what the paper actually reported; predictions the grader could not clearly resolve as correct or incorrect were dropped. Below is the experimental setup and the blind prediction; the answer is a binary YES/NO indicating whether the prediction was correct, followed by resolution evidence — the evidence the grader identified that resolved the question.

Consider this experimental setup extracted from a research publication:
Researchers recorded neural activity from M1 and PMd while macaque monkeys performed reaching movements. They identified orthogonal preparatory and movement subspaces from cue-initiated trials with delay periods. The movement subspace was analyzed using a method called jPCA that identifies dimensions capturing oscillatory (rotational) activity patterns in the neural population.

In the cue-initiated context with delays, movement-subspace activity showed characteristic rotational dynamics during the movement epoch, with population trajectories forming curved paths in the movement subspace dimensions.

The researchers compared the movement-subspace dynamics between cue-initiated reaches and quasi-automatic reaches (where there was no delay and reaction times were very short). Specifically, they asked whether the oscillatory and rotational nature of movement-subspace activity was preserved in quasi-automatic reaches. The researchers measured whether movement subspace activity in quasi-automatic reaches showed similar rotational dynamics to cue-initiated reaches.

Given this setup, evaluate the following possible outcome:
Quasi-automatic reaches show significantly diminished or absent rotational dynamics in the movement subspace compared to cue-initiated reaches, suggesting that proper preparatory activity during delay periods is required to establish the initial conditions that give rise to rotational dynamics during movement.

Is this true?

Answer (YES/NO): NO